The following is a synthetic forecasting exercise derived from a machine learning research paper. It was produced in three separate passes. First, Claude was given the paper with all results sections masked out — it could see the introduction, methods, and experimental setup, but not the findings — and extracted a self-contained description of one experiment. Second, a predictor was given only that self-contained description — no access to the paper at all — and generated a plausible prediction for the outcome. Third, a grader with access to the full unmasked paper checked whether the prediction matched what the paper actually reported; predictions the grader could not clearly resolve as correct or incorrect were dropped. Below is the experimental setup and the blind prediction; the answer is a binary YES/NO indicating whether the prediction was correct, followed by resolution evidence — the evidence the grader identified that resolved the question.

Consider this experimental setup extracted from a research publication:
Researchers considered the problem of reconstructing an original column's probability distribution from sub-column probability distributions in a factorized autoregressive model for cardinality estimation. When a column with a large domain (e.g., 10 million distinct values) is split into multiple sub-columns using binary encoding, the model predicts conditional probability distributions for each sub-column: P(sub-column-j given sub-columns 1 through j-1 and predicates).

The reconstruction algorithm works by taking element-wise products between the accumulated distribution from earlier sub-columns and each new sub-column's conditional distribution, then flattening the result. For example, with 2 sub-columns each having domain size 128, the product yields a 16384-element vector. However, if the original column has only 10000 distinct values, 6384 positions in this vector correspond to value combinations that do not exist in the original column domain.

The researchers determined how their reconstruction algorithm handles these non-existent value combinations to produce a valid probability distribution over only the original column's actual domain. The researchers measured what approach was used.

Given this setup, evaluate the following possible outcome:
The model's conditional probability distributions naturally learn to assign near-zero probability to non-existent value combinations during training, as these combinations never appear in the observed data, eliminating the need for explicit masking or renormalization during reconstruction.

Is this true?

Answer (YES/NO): NO